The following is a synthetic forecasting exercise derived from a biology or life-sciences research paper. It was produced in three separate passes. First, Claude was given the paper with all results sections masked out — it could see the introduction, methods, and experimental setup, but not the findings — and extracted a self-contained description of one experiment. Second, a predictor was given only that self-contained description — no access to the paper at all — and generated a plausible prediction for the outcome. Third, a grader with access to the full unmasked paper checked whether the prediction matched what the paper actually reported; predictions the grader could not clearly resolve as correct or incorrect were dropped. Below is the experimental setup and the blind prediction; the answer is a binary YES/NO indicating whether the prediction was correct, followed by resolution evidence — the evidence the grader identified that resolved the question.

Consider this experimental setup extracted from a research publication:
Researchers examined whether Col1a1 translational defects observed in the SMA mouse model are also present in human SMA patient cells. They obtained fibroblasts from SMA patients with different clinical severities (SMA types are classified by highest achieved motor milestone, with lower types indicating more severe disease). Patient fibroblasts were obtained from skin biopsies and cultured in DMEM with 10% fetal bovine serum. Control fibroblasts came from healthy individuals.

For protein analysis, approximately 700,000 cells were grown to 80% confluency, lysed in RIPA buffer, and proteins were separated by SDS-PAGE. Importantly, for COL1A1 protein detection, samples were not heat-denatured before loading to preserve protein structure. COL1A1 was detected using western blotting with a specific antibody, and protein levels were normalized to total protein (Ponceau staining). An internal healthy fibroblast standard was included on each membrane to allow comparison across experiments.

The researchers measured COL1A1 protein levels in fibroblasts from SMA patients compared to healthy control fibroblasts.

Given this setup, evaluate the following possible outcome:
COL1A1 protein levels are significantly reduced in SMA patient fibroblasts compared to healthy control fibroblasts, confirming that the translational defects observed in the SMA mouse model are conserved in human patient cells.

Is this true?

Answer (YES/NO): NO